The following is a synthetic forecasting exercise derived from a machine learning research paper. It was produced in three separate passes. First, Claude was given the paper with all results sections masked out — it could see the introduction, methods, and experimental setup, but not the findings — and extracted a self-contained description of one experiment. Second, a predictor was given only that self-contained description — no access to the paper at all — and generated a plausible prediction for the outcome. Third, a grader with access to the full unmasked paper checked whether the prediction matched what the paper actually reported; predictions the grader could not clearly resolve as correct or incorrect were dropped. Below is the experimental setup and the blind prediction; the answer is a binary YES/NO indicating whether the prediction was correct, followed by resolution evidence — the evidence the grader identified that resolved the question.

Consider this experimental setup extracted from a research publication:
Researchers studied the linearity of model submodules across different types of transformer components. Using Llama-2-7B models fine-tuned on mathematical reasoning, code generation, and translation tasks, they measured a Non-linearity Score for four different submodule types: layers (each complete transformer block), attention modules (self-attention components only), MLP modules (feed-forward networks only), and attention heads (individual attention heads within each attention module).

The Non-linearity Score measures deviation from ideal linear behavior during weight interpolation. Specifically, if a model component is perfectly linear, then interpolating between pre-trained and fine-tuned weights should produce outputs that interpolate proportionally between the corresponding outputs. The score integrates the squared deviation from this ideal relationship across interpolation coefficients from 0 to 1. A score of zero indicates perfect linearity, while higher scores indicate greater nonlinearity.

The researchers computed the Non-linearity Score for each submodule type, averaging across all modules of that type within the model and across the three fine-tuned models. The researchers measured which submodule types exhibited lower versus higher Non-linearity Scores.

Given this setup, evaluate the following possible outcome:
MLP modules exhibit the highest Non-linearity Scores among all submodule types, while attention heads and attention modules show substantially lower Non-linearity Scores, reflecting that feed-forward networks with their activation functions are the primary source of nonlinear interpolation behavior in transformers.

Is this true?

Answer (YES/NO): YES